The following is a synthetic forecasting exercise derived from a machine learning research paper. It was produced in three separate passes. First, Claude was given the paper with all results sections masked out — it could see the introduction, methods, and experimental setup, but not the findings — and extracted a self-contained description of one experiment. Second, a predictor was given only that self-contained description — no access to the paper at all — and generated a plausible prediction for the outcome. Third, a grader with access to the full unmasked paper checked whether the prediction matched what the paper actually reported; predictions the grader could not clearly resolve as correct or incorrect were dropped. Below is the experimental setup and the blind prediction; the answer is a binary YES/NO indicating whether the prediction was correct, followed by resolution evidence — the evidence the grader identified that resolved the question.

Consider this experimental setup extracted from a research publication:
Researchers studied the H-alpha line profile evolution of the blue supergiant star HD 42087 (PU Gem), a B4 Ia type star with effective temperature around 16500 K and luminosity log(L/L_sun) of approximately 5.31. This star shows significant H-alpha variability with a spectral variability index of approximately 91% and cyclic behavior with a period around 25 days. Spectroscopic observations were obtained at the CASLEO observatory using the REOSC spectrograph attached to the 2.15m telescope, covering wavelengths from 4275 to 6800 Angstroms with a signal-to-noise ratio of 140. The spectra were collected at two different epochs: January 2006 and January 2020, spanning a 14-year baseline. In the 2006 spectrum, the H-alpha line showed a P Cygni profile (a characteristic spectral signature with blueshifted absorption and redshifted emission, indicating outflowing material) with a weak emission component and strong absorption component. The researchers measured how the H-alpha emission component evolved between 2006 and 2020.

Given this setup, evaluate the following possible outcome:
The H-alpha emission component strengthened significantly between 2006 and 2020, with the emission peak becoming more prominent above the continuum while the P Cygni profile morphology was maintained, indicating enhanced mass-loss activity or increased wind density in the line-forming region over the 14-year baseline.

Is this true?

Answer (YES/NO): NO